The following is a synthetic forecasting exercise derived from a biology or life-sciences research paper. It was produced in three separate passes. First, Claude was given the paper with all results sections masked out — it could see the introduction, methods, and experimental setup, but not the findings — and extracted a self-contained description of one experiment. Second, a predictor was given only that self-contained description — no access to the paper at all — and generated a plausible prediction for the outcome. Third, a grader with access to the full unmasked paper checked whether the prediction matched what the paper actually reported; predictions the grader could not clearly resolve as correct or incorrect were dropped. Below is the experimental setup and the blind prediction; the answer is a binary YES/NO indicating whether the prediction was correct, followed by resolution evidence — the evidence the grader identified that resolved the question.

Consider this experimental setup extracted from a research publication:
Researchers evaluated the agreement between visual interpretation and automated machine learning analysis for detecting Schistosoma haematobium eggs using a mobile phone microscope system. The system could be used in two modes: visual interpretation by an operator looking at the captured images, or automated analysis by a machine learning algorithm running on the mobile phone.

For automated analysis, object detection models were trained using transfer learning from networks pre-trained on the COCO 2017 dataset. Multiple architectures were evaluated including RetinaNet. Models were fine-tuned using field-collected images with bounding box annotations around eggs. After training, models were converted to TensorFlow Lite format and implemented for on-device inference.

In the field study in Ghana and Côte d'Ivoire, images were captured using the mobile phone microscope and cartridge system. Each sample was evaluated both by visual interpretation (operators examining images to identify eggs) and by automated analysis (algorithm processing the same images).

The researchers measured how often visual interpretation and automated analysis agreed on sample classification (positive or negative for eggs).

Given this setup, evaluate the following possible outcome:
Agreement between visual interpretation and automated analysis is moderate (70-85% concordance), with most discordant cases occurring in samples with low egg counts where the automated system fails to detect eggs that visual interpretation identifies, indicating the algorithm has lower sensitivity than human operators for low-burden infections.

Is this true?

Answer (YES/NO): NO